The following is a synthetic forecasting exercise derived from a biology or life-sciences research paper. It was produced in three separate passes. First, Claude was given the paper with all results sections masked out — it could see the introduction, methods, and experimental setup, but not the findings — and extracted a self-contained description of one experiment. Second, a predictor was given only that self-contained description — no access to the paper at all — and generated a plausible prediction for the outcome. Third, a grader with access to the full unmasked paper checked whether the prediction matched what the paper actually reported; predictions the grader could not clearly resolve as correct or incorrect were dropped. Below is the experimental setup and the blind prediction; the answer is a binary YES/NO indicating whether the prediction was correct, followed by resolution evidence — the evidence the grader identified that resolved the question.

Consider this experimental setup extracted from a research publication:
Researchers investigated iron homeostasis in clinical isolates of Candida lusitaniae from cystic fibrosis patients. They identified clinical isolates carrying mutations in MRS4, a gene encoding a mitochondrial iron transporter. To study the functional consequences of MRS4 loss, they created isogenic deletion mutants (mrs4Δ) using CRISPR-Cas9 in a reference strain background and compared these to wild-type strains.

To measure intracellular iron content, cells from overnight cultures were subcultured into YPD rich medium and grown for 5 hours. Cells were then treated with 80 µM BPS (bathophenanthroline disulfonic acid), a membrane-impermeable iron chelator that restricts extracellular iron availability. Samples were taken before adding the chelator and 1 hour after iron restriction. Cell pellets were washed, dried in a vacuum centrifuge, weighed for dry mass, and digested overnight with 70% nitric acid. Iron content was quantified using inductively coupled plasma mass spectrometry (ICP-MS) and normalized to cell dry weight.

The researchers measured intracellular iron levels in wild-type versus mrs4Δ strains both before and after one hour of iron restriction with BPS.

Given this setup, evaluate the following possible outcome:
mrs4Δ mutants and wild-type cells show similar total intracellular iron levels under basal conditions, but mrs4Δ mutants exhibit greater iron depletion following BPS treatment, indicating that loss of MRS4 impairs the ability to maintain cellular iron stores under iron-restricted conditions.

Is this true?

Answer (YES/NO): NO